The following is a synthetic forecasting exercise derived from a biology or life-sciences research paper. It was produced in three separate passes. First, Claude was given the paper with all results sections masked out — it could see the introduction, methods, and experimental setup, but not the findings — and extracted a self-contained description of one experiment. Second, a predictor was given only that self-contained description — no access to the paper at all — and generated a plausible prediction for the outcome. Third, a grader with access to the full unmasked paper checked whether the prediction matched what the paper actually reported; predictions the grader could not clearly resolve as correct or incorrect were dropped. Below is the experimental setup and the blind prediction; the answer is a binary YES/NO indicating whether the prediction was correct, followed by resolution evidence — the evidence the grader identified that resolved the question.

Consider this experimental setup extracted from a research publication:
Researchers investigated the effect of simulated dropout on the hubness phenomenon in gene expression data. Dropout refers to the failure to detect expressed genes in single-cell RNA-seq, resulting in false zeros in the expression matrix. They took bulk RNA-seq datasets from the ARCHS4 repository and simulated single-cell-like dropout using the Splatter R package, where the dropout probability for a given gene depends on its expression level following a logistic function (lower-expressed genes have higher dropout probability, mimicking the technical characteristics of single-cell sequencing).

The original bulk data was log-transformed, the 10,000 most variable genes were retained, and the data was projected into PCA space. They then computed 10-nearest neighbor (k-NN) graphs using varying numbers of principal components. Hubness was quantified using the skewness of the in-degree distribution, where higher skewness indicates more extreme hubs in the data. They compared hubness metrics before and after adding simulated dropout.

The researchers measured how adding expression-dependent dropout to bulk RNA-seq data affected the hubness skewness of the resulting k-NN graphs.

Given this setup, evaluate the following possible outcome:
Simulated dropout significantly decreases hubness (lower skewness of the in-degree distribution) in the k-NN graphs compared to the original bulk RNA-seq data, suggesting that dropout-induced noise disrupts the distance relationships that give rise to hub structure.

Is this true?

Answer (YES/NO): NO